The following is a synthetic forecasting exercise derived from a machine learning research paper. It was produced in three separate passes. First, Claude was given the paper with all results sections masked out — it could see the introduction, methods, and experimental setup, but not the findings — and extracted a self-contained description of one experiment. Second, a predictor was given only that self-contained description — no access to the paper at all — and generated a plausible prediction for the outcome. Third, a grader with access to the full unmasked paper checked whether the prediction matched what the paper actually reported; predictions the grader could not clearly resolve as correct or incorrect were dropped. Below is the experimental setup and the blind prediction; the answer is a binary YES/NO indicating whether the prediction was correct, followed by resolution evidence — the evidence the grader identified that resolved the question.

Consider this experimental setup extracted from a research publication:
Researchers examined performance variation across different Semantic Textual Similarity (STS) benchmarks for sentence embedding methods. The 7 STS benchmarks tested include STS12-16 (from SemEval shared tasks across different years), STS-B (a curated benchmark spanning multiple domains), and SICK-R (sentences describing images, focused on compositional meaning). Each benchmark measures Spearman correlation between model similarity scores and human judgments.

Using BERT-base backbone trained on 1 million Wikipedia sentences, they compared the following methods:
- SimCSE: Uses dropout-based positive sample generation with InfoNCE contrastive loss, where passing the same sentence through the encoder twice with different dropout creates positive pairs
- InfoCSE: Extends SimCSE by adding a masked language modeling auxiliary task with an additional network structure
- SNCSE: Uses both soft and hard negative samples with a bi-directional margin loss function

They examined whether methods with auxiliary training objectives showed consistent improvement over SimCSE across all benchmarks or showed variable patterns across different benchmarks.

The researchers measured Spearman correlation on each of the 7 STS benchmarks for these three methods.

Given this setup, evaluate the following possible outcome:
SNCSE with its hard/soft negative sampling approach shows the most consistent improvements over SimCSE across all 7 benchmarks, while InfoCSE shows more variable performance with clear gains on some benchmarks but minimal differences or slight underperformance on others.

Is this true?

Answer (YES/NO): YES